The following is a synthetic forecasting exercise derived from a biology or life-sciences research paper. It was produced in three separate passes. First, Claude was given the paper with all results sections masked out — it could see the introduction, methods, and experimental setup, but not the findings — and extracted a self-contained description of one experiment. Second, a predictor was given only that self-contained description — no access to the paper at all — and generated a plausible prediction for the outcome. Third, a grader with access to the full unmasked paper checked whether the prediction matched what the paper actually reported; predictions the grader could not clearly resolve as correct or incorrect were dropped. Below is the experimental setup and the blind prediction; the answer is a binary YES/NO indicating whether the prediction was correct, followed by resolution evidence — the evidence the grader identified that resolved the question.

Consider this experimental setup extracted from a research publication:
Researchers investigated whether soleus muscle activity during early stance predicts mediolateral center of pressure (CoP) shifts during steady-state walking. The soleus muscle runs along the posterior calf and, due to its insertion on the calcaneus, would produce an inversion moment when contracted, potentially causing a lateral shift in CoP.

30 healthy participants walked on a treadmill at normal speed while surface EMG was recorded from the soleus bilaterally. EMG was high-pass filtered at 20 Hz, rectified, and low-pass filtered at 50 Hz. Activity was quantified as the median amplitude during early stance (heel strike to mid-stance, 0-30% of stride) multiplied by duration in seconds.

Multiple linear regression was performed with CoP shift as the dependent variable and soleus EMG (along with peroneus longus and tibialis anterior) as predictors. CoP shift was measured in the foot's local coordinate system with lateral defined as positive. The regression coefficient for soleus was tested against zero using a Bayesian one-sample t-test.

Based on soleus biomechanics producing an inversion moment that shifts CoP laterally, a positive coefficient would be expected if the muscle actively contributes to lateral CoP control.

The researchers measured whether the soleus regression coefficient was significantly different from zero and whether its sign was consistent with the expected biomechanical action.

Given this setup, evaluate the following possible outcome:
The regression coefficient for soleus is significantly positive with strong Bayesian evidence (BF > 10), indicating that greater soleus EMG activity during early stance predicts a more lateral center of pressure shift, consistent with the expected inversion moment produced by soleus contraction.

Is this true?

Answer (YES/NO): YES